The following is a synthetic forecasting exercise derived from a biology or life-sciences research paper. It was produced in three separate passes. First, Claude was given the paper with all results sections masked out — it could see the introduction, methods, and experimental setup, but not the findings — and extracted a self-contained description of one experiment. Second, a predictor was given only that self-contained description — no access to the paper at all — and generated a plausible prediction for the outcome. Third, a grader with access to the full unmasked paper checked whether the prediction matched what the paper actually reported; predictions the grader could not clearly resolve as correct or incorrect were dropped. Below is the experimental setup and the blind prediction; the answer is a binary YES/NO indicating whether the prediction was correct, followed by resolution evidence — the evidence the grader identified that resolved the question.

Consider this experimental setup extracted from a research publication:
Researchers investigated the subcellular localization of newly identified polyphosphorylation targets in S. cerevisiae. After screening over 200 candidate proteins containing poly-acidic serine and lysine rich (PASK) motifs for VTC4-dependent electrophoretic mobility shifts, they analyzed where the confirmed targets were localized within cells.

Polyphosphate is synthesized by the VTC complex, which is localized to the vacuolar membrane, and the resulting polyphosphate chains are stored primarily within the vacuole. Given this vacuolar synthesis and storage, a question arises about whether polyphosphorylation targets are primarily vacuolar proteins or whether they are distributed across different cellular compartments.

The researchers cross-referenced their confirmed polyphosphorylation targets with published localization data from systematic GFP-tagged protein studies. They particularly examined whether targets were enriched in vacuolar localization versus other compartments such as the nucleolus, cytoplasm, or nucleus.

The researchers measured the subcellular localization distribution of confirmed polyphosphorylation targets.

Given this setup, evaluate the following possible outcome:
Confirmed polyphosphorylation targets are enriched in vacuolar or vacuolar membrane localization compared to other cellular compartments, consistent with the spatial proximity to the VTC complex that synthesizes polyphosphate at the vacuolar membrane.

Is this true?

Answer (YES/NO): NO